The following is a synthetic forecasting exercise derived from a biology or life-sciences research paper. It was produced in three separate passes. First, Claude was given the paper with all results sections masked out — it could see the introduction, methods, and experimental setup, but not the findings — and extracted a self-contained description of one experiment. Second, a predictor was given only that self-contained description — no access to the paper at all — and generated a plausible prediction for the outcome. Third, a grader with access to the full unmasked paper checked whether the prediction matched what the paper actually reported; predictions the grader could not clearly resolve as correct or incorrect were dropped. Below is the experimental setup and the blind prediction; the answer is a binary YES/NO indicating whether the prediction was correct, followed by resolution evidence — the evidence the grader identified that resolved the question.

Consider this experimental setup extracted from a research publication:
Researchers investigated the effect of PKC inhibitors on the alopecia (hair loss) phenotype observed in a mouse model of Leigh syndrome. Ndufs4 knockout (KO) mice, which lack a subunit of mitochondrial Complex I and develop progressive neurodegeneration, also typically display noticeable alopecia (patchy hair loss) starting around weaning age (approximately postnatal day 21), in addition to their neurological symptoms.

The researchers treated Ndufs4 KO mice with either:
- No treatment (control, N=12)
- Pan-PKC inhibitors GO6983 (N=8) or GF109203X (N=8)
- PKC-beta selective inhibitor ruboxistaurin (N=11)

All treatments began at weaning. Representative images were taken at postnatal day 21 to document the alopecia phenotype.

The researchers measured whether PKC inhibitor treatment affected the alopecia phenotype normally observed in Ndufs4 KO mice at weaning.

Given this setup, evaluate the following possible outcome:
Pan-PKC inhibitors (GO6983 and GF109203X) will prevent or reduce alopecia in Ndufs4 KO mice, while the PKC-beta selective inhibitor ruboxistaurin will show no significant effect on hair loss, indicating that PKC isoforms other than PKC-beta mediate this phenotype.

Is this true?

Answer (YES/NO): NO